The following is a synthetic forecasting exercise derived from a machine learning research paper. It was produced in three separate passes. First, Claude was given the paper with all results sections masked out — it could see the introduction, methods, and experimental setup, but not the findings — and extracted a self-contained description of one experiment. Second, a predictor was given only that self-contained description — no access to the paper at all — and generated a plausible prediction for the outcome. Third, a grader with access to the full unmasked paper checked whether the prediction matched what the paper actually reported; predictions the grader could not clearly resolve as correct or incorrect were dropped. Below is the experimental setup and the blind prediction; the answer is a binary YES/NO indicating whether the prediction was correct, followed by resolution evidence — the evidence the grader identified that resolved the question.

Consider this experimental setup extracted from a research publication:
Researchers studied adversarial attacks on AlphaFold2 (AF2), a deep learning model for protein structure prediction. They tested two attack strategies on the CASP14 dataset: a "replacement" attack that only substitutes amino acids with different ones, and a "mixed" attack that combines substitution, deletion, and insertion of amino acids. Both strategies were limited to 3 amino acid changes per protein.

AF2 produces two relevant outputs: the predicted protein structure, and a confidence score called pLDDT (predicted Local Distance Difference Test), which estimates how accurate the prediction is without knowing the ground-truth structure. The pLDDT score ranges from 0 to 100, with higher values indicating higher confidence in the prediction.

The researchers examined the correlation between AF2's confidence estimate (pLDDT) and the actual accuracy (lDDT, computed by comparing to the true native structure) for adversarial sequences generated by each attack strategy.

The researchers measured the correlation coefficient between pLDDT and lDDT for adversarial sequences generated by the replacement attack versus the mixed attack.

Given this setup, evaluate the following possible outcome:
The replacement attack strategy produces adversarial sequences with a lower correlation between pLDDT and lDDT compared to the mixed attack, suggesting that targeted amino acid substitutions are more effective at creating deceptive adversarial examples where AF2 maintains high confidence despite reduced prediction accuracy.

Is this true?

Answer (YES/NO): NO